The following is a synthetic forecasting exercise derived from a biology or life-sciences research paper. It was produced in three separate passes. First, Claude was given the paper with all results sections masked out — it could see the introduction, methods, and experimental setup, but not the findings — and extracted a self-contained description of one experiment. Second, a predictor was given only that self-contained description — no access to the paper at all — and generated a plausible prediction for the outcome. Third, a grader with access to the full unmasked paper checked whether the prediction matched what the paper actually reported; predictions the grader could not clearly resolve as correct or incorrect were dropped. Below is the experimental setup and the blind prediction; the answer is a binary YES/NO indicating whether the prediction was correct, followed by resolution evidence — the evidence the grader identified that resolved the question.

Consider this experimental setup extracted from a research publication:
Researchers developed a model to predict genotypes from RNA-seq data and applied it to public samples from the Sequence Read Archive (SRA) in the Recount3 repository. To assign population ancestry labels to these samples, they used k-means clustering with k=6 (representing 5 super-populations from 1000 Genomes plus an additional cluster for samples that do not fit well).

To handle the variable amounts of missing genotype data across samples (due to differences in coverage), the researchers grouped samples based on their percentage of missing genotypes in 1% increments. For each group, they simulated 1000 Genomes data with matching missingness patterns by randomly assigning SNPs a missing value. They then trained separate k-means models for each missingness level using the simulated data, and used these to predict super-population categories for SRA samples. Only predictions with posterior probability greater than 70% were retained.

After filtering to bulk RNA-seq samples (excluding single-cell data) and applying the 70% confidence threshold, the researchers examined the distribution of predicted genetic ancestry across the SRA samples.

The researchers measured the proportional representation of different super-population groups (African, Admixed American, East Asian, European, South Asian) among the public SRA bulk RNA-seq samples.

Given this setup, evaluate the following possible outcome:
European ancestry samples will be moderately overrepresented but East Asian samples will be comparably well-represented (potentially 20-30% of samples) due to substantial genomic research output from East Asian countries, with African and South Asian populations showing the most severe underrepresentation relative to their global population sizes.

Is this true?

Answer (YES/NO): NO